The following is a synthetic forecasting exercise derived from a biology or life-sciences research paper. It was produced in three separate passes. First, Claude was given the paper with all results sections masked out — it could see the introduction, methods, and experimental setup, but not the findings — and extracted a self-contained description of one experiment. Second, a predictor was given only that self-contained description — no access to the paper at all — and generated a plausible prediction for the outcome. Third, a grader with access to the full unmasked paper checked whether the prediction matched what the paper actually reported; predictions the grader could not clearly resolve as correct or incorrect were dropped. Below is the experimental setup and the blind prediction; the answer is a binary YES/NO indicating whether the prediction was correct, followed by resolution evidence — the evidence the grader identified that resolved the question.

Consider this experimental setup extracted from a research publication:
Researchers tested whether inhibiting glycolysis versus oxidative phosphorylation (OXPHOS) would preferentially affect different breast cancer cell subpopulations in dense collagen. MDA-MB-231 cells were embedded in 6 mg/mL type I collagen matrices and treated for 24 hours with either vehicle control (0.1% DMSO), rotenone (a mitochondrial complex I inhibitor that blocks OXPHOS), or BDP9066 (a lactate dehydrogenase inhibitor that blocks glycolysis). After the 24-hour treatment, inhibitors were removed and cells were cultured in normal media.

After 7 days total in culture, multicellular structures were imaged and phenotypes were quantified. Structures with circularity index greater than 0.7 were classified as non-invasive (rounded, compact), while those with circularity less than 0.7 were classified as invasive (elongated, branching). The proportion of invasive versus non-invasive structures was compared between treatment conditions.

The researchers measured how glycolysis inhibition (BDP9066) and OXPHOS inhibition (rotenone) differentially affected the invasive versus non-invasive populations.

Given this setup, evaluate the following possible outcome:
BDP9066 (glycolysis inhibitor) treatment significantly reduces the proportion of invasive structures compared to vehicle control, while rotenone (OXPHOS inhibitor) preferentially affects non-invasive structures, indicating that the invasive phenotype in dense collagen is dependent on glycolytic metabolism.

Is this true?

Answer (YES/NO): NO